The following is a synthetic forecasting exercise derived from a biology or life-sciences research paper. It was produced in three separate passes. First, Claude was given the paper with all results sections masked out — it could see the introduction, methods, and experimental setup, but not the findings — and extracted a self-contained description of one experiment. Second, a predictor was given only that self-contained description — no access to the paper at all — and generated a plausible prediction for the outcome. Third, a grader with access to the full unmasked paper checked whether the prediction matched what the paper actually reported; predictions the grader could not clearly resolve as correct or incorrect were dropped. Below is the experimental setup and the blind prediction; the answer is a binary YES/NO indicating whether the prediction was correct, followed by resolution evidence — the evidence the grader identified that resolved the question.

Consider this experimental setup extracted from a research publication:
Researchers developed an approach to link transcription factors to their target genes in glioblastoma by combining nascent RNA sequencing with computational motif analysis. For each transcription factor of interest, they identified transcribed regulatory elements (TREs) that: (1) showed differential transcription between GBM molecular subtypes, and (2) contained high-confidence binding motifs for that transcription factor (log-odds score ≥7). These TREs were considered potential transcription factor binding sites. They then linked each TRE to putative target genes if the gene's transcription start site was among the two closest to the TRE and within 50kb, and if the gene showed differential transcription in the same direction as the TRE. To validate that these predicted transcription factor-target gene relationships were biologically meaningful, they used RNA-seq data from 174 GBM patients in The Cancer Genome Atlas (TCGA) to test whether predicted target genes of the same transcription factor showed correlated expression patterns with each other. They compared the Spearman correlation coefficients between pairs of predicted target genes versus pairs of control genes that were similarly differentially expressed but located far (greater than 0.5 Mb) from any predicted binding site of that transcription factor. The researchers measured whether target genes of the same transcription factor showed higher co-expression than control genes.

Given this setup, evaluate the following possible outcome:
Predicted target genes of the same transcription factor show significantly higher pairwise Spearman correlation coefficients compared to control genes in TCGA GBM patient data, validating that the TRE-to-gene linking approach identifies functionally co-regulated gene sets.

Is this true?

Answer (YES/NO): YES